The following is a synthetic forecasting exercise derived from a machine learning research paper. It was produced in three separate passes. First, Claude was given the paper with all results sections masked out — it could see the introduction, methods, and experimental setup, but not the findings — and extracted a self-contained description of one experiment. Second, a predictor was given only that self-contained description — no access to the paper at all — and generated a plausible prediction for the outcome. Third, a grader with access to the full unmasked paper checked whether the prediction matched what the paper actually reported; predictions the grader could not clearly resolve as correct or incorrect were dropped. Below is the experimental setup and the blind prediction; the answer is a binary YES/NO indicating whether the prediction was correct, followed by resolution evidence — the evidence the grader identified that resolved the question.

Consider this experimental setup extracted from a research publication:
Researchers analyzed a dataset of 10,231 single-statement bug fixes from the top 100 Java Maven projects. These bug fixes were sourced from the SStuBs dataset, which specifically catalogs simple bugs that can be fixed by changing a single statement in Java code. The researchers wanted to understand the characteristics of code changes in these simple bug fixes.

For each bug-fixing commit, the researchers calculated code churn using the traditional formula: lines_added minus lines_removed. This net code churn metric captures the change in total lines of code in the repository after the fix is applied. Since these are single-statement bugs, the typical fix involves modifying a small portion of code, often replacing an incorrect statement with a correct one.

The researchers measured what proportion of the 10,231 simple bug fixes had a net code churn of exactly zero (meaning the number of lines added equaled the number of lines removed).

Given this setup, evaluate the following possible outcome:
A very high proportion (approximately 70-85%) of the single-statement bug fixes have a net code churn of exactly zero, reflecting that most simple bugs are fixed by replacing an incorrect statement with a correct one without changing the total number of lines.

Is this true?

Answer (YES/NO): NO